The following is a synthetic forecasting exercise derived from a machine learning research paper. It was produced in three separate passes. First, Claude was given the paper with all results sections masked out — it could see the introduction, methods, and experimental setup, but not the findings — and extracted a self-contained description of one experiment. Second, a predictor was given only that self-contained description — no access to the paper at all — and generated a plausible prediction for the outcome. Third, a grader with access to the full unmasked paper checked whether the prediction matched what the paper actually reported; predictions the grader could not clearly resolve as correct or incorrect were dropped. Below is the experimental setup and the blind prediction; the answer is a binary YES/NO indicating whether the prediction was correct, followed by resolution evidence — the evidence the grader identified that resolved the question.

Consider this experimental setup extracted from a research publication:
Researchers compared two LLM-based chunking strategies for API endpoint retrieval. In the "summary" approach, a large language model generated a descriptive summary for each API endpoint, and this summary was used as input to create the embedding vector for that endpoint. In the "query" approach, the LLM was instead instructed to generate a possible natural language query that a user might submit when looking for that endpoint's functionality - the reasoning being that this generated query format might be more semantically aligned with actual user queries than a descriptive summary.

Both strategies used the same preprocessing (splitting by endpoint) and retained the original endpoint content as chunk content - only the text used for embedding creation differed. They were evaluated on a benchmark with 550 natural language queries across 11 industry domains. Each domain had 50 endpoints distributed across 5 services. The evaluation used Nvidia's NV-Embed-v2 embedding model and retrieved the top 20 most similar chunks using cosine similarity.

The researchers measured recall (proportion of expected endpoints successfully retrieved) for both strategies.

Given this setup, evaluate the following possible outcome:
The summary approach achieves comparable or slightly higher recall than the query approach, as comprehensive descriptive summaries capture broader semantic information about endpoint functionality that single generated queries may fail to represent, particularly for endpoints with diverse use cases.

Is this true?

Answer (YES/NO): YES